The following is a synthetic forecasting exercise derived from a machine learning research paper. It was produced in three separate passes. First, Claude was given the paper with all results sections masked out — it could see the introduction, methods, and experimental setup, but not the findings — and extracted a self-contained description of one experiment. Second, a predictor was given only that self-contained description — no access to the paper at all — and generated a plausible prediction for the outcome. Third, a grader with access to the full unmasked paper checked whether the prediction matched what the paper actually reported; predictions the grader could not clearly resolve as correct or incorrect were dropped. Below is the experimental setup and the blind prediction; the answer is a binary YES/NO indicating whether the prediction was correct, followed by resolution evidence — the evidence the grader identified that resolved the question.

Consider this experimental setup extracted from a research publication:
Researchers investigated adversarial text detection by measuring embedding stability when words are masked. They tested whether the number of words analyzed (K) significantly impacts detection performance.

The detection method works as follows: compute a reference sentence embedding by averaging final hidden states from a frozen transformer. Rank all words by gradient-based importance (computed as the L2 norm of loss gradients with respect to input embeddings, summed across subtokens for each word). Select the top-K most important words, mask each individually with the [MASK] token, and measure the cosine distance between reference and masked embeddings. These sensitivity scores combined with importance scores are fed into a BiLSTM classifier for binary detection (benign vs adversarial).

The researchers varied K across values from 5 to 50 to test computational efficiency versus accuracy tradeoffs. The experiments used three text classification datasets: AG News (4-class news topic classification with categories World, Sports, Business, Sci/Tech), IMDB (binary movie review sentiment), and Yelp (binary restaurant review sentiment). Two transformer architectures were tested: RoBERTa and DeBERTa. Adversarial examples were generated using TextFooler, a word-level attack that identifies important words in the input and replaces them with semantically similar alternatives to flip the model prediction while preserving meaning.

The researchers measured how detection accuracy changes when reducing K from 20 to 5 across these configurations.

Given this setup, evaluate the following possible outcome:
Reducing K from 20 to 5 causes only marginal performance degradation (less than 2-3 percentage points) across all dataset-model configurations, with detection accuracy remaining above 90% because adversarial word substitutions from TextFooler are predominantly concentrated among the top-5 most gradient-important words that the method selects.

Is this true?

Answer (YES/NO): NO